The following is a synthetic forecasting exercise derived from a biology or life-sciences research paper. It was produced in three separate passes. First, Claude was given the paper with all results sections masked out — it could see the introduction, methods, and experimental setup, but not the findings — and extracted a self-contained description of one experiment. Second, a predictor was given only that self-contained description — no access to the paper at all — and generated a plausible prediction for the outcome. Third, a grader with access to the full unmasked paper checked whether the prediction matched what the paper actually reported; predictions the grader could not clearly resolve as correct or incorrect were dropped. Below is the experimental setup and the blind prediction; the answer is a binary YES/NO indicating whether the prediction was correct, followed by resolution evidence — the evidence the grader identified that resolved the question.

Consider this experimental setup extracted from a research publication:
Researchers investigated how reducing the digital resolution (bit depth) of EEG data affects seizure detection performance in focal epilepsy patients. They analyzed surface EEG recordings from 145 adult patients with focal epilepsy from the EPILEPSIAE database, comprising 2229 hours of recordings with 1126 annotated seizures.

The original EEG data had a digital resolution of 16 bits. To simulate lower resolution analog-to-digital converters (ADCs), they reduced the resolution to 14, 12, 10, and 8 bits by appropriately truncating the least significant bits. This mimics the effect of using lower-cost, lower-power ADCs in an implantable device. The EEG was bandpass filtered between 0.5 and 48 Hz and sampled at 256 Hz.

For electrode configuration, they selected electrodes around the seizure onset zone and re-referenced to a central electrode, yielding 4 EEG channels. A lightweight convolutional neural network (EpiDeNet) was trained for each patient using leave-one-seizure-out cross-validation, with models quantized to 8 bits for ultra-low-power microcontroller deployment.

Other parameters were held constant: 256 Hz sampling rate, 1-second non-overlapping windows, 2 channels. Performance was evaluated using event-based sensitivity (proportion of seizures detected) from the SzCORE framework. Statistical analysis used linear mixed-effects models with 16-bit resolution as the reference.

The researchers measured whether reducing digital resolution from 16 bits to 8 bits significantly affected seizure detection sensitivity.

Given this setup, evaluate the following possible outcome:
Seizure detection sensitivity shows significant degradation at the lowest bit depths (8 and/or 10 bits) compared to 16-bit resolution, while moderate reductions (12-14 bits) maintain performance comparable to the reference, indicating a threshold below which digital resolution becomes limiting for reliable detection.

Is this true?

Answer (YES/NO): YES